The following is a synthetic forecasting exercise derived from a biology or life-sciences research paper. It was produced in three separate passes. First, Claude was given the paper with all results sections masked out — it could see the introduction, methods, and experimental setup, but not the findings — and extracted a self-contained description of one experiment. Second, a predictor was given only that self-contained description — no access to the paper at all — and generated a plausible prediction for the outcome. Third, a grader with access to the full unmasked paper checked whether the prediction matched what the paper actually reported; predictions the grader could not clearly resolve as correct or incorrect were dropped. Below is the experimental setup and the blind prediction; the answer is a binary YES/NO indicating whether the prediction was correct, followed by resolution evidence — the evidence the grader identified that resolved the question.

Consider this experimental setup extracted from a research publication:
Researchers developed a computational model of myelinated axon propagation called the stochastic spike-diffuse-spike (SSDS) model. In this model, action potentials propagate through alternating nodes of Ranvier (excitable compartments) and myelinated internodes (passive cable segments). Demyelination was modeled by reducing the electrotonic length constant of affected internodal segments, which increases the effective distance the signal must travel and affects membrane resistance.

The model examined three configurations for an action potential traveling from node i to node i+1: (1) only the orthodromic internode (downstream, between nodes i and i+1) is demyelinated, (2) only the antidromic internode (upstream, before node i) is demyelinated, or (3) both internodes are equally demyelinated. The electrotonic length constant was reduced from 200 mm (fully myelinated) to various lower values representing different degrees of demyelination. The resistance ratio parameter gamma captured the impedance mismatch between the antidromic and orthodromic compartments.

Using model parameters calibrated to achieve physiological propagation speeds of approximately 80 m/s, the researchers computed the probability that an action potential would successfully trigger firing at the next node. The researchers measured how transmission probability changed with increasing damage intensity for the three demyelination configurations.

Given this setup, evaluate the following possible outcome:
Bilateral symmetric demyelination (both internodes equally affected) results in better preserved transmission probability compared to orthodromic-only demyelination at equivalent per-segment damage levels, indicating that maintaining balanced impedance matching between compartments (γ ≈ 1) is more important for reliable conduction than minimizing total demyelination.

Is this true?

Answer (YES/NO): NO